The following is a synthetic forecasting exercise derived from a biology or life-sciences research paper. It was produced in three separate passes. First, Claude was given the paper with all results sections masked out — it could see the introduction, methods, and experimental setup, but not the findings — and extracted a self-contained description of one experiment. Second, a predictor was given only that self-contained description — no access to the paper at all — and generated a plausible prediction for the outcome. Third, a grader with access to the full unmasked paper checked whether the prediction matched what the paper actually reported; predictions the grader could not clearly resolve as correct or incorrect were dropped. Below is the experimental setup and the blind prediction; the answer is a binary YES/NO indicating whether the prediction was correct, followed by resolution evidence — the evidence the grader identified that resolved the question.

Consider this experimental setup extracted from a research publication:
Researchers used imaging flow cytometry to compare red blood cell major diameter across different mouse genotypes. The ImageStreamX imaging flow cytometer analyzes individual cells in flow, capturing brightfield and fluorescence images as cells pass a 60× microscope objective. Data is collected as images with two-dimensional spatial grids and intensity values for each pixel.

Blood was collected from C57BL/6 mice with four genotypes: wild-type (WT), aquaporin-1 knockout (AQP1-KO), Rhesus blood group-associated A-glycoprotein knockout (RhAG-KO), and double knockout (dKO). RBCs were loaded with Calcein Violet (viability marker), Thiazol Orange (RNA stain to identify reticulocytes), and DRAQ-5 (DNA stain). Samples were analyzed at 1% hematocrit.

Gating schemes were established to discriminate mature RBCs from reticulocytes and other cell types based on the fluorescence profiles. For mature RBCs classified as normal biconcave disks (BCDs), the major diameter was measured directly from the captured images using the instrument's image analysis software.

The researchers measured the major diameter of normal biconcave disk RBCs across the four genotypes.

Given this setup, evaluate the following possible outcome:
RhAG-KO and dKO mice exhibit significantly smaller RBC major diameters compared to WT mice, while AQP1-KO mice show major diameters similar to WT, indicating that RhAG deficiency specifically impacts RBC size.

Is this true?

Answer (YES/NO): NO